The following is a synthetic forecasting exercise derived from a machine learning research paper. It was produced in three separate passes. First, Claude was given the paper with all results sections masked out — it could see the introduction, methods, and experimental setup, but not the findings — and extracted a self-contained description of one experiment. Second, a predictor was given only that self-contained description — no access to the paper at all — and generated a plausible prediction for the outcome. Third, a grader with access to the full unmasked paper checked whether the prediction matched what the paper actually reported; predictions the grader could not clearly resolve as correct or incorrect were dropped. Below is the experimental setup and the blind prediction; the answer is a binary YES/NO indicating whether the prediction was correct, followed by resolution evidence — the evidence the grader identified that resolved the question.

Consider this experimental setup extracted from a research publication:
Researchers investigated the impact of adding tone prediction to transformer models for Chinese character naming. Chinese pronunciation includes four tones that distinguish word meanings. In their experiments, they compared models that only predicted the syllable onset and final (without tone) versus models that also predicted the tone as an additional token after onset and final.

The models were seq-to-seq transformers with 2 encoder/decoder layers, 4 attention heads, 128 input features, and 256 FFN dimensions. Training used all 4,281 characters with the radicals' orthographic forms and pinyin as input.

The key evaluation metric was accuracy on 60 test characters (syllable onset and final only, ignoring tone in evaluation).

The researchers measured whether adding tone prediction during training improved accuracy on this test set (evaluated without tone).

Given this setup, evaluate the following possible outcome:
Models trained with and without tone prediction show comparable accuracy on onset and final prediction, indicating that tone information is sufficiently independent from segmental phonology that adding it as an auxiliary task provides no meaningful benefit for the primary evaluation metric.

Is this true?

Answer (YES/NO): NO